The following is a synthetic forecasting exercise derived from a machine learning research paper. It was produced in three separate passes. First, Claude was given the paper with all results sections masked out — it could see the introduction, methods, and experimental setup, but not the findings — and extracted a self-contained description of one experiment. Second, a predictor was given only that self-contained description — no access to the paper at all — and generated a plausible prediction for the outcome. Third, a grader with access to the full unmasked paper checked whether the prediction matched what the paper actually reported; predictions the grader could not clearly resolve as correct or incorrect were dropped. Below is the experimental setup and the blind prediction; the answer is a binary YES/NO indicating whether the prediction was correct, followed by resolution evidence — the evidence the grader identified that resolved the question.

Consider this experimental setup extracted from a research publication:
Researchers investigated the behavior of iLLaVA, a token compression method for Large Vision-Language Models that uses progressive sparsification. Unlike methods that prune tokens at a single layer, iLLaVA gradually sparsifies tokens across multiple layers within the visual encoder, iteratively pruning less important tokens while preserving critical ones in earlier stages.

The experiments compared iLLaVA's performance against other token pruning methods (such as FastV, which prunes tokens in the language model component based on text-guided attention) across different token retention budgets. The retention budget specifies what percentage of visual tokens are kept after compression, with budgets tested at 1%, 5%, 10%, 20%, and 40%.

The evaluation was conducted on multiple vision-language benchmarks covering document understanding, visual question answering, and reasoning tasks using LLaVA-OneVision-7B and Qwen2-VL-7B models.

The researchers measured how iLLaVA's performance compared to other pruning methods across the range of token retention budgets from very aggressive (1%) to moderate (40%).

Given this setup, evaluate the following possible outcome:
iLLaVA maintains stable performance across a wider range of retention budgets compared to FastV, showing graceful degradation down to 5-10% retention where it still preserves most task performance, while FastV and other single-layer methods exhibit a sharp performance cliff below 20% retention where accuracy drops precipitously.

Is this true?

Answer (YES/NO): NO